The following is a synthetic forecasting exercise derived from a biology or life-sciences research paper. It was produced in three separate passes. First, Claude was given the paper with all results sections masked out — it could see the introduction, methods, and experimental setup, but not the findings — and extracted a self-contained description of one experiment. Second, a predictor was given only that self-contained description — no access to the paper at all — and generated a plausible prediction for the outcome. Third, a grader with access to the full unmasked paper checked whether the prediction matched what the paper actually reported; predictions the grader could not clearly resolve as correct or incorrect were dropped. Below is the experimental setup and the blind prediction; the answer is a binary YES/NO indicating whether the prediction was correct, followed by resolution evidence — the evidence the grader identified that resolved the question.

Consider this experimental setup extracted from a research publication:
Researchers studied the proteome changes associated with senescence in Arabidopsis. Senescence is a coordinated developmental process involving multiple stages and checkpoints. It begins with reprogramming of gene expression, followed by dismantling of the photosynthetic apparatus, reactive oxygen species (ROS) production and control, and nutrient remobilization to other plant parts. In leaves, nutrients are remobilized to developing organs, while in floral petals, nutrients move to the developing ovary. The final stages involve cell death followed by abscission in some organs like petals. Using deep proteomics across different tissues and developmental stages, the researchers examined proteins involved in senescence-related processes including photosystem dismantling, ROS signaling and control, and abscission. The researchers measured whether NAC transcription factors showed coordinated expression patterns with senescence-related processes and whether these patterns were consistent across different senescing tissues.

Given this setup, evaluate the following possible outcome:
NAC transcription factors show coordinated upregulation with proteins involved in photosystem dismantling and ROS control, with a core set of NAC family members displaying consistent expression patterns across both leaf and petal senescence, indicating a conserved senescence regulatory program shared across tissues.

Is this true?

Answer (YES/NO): NO